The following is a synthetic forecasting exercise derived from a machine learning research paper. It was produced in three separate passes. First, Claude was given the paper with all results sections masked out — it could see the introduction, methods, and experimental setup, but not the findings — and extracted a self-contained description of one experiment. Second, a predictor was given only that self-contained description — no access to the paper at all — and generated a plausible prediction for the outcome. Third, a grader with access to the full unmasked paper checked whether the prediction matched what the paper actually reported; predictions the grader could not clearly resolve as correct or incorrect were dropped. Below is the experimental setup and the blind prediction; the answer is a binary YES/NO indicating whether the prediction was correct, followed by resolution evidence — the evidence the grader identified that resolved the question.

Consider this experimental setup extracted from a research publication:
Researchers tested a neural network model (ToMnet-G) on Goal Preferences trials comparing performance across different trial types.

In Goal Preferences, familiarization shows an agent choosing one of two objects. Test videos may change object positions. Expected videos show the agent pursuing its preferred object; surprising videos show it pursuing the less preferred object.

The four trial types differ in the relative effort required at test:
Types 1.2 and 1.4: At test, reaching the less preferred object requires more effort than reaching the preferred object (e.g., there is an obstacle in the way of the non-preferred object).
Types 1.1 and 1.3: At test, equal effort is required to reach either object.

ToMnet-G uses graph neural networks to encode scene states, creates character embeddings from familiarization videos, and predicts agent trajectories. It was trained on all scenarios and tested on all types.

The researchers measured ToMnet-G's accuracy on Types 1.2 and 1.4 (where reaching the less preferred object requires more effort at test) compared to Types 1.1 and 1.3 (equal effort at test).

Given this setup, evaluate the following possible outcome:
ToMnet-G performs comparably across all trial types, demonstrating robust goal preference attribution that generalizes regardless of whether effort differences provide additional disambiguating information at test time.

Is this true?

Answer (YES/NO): NO